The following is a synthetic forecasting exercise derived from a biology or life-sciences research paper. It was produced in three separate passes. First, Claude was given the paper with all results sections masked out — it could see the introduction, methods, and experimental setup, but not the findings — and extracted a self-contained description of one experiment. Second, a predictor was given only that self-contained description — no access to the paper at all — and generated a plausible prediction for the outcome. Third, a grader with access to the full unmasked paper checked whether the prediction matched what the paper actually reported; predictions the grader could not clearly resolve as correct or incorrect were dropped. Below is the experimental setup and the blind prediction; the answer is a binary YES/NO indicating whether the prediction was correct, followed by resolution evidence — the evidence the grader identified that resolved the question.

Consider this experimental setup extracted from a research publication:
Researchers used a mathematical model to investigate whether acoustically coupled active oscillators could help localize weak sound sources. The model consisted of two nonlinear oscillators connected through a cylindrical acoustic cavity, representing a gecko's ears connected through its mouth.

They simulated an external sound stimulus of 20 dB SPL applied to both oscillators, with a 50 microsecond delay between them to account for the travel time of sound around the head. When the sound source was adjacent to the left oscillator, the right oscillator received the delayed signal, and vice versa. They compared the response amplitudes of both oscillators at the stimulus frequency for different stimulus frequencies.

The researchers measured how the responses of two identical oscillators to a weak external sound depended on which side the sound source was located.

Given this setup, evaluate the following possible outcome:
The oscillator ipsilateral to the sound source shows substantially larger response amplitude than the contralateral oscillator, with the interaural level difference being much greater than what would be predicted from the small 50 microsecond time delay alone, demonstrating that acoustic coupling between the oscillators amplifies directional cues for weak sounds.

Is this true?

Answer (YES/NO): NO